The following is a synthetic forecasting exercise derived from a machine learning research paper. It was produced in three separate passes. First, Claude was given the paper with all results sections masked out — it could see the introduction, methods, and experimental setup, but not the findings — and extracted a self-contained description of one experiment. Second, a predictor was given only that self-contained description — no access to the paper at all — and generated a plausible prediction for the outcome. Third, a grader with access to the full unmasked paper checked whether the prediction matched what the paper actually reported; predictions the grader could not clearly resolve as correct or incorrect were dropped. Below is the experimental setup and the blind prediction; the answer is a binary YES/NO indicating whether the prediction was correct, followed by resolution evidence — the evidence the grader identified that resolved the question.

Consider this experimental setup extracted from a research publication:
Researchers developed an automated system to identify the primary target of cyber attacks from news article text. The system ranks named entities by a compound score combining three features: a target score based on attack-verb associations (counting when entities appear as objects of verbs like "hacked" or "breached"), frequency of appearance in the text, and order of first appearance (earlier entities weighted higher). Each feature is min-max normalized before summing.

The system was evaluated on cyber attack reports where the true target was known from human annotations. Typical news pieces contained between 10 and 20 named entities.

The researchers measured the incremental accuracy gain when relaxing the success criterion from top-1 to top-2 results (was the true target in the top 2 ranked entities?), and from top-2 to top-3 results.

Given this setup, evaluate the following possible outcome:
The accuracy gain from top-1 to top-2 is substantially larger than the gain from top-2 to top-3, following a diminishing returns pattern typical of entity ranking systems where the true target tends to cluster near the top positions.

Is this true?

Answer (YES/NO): YES